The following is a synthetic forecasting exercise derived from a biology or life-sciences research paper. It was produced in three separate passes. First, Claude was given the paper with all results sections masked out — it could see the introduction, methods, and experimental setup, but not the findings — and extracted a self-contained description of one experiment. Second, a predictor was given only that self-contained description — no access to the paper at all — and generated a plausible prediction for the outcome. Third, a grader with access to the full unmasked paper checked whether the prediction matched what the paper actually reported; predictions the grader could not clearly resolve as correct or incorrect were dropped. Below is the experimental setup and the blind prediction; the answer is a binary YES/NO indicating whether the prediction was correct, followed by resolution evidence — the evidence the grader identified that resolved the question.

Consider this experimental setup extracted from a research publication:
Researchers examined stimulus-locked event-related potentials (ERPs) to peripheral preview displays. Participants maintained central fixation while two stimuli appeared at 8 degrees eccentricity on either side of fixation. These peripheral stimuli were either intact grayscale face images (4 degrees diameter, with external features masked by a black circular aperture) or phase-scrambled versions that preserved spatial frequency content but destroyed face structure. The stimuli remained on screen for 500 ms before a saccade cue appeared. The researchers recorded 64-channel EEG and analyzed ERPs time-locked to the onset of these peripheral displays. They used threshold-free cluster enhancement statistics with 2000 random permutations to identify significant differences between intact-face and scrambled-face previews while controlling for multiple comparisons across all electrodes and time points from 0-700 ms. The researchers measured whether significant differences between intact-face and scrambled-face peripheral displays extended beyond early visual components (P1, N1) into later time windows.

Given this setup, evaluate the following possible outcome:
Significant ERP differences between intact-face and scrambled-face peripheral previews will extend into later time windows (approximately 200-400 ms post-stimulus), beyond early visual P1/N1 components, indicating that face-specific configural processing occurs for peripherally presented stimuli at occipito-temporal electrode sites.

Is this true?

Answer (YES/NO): YES